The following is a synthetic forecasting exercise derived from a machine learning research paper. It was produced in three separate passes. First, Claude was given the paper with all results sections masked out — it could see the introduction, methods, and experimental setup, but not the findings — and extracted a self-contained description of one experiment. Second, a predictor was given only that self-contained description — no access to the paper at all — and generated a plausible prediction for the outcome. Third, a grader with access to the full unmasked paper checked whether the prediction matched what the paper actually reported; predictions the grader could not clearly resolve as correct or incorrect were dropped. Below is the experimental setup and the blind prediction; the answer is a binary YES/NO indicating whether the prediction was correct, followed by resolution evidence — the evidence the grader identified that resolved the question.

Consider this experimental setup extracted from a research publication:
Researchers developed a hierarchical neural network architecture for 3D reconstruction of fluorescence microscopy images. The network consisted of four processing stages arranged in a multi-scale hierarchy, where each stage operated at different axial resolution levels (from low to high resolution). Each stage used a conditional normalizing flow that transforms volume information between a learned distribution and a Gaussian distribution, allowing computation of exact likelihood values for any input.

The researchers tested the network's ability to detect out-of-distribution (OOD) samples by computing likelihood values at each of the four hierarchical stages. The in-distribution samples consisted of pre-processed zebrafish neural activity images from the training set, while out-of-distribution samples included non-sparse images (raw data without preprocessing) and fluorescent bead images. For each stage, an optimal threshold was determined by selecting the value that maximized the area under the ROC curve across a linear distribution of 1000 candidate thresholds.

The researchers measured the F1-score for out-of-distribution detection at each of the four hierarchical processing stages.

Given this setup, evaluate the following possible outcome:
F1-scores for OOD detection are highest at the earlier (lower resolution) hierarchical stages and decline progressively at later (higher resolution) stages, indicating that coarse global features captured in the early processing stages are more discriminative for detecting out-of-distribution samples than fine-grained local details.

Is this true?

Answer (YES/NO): NO